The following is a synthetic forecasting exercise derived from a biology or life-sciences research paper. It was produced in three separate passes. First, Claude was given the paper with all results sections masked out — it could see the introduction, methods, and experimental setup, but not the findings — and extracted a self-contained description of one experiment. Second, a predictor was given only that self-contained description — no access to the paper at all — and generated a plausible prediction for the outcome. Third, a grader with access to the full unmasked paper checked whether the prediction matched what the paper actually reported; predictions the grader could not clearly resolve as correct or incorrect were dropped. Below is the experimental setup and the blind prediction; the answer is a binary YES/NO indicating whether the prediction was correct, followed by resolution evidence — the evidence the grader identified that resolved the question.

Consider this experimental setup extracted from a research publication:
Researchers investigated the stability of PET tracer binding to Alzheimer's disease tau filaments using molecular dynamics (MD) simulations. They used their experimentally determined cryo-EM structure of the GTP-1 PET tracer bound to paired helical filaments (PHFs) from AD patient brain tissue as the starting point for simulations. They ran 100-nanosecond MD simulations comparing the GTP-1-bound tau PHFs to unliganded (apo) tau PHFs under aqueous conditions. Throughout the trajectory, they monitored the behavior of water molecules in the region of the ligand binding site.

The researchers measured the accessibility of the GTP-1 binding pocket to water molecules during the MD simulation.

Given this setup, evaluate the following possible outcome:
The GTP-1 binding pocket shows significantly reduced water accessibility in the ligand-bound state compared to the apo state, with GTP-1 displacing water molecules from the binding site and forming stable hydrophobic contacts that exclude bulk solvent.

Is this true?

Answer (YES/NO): YES